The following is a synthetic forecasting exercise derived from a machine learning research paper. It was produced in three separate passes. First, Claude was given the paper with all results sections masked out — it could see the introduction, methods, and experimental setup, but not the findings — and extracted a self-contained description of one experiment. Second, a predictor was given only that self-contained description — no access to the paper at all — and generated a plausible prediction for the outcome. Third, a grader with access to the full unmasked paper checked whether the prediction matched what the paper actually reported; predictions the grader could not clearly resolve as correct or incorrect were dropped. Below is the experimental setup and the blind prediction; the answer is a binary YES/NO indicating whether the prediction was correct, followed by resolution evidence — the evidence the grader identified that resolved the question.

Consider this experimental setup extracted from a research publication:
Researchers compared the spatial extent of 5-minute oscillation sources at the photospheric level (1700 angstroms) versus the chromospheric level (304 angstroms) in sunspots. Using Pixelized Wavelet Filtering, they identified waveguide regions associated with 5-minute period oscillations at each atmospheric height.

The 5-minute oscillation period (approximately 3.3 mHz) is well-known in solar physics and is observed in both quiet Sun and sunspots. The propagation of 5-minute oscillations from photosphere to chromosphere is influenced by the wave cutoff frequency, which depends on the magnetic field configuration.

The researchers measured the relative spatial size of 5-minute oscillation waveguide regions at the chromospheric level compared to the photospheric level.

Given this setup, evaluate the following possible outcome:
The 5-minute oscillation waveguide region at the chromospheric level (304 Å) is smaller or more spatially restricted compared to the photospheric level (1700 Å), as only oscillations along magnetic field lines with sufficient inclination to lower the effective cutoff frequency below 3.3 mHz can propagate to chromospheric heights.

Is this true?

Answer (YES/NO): YES